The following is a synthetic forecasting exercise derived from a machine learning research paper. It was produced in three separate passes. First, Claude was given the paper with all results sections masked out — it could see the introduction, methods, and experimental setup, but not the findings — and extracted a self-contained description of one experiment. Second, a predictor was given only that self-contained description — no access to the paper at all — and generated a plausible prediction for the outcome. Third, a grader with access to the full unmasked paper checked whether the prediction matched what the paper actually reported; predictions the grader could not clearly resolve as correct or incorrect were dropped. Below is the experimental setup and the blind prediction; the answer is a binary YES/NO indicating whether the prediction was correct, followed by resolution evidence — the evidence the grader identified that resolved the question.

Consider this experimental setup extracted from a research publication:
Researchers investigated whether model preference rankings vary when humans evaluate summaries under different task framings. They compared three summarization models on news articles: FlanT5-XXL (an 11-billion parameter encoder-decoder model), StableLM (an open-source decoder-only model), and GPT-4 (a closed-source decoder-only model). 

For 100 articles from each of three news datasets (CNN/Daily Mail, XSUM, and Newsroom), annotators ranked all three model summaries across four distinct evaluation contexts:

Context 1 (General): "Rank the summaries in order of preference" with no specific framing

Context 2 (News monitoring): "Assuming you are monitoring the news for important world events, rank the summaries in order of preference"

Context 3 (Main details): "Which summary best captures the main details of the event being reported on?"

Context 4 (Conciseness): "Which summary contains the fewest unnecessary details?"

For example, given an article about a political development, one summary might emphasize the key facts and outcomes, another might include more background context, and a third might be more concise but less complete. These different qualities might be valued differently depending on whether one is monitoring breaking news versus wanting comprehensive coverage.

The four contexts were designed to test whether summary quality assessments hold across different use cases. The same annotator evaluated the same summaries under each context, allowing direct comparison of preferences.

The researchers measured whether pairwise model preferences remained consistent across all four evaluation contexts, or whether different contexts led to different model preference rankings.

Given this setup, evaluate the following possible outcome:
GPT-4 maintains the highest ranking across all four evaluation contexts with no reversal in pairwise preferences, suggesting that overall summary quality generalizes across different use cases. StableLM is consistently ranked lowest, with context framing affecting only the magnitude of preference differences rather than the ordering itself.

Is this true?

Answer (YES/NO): NO